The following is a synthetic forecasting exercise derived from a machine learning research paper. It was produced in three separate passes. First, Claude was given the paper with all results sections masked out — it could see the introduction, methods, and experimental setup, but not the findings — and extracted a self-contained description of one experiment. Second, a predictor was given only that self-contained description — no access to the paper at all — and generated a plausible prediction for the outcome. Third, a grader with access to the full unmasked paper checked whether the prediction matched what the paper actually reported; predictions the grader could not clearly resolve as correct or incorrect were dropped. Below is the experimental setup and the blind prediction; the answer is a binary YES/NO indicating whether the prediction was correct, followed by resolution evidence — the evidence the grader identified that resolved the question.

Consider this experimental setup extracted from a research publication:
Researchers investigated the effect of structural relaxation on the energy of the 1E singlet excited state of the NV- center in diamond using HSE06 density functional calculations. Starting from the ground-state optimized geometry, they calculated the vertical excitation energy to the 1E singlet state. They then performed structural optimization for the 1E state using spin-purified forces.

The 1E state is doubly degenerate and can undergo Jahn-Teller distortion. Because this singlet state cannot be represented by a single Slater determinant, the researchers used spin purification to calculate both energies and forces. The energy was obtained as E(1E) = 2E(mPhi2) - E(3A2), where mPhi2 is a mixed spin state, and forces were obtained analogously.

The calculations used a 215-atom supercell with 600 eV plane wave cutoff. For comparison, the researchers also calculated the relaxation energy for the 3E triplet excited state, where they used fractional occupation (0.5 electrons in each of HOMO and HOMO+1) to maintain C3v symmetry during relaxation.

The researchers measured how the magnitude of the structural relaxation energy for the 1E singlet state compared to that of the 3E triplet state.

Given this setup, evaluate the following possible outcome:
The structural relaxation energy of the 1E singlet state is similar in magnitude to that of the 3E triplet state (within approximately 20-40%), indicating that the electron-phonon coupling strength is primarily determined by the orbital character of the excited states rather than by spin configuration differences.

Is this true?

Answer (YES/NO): NO